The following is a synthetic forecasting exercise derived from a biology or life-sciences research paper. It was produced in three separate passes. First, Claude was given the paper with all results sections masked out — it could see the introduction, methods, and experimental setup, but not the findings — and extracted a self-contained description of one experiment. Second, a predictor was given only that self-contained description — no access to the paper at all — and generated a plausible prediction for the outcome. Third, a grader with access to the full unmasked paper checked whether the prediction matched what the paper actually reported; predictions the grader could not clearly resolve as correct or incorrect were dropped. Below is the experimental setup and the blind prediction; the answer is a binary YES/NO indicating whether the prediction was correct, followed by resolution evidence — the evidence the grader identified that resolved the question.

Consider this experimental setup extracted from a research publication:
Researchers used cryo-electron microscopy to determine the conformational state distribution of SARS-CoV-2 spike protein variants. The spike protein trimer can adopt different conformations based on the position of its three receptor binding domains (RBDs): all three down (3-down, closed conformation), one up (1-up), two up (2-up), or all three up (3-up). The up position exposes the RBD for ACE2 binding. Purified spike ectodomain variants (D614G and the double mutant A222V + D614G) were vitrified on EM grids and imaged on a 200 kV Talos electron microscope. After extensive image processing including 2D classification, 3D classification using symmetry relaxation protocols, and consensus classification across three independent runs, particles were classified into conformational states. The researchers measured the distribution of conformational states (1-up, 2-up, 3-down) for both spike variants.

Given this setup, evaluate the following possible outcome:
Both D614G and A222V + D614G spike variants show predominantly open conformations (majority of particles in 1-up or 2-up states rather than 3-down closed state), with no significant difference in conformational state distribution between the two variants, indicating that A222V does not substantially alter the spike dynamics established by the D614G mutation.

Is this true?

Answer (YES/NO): NO